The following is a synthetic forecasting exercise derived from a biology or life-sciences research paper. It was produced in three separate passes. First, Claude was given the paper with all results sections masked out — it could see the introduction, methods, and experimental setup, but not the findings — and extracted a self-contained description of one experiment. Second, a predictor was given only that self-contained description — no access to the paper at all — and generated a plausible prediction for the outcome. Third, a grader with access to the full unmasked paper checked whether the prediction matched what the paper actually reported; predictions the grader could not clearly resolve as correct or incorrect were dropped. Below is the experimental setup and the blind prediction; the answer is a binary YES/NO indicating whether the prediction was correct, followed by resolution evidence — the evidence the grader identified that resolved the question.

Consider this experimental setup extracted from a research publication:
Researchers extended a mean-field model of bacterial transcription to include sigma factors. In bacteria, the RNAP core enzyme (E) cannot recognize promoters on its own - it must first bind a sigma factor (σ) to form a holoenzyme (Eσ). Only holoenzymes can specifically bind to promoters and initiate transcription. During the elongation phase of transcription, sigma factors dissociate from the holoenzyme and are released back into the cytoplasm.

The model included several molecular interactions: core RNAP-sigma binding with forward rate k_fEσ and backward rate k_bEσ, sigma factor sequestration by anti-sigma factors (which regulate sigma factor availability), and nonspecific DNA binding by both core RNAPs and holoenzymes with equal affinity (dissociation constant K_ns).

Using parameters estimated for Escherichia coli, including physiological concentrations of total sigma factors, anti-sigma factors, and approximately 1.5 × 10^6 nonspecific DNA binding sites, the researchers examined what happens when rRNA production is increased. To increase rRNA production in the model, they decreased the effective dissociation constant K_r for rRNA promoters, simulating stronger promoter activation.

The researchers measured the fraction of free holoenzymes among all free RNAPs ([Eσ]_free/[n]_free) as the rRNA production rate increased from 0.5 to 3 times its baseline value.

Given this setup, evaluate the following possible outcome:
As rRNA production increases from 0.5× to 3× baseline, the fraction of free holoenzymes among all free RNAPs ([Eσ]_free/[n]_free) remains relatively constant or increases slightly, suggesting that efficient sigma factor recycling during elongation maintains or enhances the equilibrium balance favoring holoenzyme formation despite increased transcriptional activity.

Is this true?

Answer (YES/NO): YES